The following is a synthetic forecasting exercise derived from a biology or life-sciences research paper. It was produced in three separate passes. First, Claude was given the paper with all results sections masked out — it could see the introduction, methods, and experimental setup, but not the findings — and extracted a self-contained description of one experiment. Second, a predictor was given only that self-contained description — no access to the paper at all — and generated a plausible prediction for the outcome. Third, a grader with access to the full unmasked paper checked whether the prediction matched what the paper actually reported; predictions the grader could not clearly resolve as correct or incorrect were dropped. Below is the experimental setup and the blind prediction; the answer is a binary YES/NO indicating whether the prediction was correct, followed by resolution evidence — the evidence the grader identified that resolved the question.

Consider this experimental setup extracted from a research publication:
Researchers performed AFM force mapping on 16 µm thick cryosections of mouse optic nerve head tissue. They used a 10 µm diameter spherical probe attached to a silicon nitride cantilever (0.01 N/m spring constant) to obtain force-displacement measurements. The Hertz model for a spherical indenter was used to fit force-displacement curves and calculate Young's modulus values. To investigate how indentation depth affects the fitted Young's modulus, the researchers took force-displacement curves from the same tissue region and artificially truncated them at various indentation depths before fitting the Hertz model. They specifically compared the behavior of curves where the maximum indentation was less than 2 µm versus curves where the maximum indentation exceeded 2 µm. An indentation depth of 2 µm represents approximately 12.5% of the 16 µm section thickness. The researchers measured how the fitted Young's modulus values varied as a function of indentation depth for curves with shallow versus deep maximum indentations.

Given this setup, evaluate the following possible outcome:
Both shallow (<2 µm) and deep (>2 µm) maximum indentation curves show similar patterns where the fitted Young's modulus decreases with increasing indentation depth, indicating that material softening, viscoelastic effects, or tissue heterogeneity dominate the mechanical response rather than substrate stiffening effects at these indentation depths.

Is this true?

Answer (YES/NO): NO